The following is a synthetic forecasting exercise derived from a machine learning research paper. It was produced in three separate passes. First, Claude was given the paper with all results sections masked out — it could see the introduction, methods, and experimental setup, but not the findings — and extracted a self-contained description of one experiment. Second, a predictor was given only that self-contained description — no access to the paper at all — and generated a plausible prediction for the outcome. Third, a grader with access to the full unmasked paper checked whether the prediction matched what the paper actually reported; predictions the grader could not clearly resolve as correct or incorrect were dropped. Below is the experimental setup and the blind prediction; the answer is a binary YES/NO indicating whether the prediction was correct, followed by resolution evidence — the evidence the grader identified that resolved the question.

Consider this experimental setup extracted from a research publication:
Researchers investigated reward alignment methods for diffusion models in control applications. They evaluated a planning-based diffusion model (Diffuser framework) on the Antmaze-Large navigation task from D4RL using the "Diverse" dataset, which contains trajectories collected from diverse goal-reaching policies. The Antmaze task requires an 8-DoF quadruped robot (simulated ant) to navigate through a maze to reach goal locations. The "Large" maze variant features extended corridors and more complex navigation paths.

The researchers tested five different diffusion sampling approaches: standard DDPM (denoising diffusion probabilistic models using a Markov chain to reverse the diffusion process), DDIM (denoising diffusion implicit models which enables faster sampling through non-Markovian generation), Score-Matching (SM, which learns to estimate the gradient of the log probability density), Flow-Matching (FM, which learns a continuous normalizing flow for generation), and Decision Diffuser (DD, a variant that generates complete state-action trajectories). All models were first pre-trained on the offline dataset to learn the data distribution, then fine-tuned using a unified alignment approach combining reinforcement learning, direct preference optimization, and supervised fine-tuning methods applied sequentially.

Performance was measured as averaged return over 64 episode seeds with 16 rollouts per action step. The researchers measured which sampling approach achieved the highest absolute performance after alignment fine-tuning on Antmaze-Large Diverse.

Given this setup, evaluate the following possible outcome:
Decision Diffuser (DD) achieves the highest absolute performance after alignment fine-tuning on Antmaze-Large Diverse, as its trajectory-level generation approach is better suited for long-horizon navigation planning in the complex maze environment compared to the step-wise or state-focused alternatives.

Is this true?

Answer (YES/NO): NO